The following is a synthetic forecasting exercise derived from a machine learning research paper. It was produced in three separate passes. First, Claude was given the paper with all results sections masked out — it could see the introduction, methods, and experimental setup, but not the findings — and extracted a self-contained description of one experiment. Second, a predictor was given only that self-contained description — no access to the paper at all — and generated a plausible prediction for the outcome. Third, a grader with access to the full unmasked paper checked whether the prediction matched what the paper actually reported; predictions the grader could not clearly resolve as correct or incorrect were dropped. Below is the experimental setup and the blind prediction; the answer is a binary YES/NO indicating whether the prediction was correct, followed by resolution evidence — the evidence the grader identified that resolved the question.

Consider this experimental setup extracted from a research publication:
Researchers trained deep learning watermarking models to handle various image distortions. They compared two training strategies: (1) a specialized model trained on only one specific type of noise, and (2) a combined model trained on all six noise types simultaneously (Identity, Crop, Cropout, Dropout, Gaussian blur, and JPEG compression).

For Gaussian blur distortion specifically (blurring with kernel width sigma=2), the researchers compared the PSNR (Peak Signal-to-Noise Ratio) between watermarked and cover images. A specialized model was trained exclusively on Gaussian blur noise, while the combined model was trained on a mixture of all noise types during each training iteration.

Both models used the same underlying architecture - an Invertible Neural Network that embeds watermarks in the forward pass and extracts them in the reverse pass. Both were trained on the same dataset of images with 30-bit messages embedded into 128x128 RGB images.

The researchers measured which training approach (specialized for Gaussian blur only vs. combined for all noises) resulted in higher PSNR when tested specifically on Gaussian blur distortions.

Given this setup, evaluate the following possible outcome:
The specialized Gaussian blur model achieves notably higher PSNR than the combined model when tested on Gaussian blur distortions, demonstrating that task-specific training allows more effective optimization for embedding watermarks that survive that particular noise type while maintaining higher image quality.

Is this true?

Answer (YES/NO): YES